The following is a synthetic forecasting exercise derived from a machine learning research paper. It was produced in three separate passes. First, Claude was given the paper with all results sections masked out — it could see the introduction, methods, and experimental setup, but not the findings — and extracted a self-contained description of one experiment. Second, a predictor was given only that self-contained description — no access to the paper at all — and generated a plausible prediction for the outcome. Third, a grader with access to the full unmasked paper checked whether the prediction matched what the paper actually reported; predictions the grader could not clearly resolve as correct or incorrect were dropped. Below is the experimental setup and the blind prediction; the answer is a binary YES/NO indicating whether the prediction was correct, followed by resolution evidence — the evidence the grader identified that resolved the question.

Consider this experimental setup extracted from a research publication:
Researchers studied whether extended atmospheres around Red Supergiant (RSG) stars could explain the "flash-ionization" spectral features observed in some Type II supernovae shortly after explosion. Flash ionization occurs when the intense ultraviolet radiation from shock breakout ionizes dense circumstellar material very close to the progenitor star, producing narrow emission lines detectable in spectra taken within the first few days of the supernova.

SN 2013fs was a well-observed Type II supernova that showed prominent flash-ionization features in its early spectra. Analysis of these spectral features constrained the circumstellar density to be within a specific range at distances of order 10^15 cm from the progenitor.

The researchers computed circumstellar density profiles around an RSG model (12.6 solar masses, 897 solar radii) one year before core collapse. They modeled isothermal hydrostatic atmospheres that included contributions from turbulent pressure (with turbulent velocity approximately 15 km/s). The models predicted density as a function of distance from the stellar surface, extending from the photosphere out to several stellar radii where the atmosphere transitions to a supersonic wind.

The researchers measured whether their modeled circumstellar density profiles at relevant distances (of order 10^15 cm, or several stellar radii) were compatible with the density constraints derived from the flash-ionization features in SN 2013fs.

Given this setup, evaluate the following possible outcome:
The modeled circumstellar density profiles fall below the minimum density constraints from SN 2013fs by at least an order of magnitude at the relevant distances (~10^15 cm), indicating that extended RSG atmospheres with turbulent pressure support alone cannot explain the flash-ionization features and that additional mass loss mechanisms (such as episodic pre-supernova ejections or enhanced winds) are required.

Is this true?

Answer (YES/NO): NO